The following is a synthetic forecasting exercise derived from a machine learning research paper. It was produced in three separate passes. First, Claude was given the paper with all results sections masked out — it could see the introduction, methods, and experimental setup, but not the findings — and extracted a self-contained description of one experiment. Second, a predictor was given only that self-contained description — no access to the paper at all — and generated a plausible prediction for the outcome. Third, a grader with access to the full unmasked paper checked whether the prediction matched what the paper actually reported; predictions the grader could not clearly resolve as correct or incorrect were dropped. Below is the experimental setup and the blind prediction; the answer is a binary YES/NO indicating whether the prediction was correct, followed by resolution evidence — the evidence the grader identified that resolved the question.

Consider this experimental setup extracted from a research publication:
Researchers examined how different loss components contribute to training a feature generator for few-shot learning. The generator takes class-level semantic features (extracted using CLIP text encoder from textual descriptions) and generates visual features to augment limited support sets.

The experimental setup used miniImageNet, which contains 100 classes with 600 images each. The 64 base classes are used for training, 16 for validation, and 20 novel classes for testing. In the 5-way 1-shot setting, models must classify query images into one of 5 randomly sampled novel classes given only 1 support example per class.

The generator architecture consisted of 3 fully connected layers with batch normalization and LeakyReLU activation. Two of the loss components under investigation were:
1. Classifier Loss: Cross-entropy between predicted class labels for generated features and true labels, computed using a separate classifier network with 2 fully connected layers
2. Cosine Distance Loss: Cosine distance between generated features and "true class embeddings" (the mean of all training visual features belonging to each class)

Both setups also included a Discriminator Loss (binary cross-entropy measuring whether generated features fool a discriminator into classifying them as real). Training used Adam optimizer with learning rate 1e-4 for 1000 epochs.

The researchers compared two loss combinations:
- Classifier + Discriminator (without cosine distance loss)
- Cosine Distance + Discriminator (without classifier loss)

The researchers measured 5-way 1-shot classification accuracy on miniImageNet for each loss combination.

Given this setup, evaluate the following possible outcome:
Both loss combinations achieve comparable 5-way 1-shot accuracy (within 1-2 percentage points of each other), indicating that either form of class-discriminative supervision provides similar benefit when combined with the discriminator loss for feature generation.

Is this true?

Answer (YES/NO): NO